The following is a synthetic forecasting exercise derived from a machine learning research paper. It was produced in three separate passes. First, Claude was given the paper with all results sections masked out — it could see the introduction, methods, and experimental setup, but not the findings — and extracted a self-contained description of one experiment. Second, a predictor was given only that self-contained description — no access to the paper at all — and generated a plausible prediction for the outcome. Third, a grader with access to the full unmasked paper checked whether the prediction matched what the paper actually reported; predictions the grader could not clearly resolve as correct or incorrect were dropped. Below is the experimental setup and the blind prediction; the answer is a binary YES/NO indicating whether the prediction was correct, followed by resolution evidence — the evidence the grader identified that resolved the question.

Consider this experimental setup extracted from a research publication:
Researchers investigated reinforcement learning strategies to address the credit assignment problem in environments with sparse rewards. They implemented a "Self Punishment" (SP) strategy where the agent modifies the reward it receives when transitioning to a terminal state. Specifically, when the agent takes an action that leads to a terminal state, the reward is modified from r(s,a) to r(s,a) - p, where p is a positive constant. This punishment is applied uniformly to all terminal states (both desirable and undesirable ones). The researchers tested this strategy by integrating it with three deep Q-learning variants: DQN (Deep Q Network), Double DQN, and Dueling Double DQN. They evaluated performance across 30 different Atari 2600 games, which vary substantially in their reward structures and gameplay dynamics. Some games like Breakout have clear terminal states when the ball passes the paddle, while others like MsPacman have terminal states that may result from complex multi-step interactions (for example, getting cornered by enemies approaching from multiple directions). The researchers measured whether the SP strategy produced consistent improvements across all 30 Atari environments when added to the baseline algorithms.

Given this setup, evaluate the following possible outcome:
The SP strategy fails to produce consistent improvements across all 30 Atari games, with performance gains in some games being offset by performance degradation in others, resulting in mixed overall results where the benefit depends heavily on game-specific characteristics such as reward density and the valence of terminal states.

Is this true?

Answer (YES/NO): YES